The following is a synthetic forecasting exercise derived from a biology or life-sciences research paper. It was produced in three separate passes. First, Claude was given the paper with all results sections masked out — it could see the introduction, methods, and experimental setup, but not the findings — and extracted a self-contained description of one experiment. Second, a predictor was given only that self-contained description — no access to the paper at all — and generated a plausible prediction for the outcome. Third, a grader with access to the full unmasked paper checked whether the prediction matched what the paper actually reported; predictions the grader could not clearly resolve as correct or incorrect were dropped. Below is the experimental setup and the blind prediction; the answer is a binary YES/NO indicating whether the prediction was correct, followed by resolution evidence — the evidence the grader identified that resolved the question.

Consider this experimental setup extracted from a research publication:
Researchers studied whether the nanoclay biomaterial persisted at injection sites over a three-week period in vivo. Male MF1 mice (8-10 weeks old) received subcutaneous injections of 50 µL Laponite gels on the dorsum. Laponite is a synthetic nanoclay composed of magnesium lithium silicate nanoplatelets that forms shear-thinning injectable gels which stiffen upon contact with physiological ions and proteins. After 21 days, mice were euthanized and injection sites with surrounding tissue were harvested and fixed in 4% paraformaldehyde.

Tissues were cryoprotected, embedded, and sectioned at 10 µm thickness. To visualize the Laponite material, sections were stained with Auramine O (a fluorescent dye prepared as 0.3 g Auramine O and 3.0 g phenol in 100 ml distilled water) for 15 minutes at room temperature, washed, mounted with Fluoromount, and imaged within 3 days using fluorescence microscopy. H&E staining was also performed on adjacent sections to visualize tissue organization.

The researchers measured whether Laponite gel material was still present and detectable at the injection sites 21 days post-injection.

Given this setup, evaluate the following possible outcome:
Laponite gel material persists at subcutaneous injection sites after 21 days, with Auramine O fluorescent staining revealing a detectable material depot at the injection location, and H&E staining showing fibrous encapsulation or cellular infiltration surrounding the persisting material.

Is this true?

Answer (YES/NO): NO